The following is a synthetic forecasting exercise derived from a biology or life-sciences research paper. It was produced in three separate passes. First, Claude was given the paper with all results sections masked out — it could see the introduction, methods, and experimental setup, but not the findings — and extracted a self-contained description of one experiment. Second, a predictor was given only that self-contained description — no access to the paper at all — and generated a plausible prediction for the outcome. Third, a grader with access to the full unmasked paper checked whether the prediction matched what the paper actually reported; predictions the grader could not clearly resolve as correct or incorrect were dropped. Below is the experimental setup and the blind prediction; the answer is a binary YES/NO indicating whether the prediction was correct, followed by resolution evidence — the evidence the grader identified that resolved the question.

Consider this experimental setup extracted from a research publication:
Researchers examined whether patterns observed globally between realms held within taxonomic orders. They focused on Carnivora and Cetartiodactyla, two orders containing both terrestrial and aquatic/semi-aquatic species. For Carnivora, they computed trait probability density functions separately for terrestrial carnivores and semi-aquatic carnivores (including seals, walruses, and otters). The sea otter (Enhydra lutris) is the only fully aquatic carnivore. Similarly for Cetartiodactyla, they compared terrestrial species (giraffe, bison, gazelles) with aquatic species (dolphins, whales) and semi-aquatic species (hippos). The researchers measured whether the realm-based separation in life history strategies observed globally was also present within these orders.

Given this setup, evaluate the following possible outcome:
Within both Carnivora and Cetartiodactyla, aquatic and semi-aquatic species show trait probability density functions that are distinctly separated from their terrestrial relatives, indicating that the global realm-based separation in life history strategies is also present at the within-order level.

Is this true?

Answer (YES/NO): YES